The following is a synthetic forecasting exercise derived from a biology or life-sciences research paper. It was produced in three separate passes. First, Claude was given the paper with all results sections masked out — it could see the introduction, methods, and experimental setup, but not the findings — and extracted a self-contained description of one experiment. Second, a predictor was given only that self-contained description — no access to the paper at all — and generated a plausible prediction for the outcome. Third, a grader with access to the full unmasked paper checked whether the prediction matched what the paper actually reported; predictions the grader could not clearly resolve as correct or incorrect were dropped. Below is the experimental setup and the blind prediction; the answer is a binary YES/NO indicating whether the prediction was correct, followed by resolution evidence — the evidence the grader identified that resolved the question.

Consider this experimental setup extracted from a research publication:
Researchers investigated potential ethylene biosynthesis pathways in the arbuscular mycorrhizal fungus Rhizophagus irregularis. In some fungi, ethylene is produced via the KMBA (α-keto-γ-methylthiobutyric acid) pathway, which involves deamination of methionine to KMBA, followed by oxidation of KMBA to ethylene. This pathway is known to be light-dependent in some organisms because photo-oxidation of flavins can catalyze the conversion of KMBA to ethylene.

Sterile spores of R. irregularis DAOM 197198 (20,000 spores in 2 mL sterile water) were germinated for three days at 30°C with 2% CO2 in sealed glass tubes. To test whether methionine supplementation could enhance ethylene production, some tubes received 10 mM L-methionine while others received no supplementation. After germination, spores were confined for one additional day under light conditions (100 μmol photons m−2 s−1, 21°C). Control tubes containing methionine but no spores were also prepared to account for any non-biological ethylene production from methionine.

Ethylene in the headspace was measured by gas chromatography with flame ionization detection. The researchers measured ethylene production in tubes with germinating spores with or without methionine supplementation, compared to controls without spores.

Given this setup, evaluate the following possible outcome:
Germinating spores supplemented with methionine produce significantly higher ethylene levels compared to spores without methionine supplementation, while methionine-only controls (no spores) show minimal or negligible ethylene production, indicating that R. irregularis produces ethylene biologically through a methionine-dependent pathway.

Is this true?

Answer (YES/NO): YES